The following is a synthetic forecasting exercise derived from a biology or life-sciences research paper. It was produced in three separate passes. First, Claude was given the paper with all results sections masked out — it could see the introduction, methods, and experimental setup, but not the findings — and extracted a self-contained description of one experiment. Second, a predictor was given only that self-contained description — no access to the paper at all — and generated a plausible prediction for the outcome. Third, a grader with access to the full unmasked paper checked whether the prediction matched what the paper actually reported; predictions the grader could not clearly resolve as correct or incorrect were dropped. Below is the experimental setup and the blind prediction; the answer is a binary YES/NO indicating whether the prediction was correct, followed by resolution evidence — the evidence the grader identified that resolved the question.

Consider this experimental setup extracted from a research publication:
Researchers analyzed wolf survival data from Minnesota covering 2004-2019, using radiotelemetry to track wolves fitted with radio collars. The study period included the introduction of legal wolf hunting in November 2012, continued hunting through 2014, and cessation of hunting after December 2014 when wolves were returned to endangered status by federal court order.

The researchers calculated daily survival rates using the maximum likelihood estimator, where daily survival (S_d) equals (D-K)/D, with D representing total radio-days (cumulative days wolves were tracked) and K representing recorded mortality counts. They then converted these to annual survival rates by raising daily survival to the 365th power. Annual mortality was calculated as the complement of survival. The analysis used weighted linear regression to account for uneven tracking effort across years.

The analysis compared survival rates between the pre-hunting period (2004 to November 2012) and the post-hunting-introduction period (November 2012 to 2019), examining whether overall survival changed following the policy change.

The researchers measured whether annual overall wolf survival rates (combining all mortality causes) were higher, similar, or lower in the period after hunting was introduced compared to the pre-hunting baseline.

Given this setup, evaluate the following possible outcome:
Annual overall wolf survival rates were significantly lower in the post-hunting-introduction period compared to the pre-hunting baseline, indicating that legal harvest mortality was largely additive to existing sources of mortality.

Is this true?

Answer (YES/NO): YES